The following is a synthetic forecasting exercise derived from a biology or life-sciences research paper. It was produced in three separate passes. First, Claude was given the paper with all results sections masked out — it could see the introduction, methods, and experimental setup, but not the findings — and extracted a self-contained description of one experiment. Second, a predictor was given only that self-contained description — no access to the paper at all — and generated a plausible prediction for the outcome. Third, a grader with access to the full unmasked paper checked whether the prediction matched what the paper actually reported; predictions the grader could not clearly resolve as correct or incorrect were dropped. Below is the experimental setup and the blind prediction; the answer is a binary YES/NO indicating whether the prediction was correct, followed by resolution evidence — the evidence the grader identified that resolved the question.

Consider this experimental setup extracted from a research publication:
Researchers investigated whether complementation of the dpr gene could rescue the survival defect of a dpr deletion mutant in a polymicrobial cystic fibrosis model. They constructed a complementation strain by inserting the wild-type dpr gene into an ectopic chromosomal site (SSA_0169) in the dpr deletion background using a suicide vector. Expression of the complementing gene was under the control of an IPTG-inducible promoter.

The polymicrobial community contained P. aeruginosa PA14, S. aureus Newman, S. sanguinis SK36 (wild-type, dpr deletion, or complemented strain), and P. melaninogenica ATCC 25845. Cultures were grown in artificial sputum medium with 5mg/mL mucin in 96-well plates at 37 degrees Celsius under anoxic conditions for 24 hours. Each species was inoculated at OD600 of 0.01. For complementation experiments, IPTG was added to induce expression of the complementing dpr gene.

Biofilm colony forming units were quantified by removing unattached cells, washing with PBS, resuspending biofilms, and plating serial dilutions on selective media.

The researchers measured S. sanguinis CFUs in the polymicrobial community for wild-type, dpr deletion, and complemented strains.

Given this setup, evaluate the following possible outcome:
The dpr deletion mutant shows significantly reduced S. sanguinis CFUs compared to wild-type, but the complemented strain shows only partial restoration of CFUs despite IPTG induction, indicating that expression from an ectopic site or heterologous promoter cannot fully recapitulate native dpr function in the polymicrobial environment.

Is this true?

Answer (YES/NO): NO